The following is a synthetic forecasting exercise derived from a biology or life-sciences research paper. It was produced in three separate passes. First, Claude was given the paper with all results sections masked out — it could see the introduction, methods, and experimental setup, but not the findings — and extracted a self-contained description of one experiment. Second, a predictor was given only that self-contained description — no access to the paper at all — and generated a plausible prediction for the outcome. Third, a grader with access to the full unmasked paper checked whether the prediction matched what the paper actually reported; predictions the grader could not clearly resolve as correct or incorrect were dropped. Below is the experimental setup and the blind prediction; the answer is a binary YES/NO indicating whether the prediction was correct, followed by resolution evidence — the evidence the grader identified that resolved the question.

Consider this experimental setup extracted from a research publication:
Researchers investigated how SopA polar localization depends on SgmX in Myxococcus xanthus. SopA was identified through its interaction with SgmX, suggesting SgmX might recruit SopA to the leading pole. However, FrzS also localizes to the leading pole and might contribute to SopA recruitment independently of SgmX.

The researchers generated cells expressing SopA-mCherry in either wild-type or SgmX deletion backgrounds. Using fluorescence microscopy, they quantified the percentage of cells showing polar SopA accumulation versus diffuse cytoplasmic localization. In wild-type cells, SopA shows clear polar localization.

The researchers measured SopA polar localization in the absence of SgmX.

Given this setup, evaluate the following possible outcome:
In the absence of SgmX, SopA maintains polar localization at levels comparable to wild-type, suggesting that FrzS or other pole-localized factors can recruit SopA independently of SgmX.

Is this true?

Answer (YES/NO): NO